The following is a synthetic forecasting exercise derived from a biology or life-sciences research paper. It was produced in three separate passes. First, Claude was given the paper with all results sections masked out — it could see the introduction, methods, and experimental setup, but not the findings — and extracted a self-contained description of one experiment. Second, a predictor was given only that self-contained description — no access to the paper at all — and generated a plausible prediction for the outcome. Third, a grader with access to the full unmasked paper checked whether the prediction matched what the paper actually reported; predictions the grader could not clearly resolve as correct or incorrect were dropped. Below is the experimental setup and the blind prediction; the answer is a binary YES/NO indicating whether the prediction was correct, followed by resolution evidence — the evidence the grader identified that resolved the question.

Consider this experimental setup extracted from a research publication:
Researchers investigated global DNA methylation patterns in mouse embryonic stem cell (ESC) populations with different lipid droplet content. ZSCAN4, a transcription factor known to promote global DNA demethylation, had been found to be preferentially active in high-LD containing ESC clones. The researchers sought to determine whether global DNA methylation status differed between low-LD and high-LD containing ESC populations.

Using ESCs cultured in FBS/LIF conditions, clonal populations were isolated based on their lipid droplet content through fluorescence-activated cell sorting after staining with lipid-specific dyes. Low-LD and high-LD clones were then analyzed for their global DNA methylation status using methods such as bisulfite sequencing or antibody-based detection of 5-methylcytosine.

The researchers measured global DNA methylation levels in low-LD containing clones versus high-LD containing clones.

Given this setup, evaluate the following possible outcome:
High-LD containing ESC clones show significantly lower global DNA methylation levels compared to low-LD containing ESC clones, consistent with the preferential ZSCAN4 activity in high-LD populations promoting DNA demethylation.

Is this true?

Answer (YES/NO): YES